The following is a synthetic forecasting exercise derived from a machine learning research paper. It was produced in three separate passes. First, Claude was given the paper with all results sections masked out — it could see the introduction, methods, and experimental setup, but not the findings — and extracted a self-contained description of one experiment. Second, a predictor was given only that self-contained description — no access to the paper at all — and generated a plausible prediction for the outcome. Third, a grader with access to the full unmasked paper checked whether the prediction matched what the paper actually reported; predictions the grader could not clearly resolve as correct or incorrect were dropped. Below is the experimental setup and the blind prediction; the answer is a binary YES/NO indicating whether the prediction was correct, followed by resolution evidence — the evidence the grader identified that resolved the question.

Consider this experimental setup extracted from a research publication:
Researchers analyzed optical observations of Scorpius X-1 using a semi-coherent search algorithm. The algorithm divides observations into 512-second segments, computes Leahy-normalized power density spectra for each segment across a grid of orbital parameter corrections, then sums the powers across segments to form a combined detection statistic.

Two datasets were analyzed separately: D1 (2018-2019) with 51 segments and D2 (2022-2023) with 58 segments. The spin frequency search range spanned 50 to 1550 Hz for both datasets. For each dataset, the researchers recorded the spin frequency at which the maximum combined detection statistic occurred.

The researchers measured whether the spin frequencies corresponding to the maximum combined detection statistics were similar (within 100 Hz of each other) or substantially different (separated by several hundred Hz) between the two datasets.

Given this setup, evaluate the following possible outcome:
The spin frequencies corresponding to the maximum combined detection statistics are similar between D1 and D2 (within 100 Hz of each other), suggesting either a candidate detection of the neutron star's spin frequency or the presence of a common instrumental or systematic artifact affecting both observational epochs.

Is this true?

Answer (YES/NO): NO